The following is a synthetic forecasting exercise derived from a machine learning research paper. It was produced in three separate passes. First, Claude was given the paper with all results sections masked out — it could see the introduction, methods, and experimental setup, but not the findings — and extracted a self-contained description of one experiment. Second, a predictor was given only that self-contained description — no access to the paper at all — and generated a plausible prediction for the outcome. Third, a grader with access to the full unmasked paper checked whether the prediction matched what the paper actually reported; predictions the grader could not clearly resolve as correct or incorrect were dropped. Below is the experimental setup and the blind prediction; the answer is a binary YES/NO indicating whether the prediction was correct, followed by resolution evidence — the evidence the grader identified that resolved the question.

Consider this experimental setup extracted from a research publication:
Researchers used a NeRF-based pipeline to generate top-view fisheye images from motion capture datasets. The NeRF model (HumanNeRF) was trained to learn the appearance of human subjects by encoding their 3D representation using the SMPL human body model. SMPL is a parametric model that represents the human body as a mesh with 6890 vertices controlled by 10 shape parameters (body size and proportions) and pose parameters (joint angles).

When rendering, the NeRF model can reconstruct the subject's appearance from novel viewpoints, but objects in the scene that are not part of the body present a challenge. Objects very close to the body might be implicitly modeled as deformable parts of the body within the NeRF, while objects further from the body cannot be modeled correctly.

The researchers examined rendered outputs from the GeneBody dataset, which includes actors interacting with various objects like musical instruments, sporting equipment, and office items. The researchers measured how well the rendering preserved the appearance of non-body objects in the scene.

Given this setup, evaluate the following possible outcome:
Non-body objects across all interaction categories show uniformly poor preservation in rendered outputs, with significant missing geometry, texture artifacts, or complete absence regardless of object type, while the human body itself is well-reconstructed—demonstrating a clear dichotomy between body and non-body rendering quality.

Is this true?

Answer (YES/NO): NO